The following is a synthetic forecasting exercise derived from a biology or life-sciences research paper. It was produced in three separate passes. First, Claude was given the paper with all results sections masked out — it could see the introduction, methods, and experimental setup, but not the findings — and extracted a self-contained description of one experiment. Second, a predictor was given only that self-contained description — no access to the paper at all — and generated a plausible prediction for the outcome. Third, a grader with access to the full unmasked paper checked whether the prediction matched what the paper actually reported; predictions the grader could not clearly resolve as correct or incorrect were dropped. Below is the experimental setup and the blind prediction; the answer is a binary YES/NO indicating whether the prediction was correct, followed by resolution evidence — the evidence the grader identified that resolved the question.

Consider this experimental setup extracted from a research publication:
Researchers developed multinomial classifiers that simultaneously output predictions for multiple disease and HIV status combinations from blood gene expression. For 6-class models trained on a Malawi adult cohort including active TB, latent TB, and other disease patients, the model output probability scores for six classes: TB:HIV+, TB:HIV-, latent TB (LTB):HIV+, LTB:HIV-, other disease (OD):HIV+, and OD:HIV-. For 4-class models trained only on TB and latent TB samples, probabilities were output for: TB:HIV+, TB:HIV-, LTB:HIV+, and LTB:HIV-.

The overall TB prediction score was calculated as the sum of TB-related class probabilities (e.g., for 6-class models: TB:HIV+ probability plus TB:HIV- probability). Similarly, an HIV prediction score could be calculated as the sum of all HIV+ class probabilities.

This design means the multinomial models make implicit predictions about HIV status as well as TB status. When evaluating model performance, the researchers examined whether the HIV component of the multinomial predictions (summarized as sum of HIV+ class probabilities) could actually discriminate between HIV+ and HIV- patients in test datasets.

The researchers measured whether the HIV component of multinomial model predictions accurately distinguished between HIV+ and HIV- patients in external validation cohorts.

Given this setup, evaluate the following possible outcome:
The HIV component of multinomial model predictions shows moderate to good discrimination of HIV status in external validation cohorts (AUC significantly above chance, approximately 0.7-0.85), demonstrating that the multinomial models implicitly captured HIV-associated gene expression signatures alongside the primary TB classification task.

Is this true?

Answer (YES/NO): NO